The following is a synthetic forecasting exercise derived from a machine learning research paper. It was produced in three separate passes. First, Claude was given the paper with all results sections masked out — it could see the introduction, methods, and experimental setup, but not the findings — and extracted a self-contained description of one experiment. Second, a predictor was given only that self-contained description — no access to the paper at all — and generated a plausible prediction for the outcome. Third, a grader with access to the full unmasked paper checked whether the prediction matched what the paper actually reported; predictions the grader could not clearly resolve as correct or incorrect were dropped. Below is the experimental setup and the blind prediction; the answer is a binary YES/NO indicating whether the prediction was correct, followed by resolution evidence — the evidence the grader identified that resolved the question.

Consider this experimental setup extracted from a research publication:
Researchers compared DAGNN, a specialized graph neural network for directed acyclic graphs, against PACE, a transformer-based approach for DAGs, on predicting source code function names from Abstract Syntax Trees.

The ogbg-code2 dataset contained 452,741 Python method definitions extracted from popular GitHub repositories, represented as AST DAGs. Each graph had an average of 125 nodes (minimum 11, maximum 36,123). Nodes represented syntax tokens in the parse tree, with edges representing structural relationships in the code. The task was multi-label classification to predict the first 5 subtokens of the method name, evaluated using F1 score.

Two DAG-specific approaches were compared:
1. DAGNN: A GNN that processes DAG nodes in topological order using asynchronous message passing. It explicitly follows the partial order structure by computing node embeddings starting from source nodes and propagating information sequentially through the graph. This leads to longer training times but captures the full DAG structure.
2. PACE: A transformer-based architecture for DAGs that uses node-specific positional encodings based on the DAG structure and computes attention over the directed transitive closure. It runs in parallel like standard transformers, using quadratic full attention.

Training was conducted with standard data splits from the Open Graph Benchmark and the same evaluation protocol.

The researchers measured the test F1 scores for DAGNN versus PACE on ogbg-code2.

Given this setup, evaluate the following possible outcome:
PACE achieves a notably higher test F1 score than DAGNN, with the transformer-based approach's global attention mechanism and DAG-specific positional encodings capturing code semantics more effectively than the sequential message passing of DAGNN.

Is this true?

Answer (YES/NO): NO